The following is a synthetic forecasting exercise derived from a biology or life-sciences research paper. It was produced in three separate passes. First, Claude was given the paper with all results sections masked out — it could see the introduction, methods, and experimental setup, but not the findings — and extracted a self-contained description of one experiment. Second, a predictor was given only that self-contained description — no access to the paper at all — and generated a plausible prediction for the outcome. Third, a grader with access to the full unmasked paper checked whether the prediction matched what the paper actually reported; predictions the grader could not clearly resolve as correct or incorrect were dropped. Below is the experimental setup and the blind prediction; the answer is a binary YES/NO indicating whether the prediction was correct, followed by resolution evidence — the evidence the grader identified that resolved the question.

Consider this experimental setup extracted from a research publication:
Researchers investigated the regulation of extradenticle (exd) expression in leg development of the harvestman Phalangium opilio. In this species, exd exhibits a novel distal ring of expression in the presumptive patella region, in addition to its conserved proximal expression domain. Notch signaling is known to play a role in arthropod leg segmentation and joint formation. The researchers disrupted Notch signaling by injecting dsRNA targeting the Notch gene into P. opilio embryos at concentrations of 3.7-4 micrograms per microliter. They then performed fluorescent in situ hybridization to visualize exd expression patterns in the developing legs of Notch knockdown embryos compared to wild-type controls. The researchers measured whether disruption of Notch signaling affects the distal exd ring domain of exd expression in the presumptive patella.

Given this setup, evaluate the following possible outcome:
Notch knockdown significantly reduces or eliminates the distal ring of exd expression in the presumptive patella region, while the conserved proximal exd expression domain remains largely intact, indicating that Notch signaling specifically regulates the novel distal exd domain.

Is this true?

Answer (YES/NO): YES